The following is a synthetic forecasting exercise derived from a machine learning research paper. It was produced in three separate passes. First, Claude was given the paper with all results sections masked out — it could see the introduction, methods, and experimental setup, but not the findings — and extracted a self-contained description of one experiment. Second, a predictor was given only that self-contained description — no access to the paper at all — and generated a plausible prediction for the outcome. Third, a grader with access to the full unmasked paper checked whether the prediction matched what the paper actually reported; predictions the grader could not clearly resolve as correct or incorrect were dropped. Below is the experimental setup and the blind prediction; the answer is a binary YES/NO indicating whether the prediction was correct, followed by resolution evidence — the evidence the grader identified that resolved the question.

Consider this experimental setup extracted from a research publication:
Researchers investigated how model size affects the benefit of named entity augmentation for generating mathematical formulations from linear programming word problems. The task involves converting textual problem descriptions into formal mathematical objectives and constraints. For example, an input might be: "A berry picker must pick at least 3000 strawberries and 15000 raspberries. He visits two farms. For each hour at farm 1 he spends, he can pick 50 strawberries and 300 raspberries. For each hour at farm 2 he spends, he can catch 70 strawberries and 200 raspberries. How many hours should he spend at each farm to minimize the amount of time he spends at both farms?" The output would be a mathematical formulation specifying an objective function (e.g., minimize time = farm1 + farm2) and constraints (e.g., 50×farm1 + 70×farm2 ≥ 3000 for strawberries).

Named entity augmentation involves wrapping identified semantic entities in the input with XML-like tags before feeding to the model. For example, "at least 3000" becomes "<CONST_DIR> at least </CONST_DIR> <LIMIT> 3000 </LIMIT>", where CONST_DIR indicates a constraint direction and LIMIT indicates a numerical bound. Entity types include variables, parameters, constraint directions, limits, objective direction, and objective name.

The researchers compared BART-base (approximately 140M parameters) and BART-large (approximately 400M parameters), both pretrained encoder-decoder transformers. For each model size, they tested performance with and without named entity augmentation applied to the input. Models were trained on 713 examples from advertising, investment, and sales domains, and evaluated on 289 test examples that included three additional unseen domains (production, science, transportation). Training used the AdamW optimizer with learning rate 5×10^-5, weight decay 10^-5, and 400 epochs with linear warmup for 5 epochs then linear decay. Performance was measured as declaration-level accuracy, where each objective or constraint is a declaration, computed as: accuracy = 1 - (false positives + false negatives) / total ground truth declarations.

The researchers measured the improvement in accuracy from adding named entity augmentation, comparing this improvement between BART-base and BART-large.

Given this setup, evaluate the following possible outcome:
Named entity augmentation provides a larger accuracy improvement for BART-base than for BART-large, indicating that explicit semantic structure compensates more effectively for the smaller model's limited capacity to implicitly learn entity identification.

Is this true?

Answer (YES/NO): YES